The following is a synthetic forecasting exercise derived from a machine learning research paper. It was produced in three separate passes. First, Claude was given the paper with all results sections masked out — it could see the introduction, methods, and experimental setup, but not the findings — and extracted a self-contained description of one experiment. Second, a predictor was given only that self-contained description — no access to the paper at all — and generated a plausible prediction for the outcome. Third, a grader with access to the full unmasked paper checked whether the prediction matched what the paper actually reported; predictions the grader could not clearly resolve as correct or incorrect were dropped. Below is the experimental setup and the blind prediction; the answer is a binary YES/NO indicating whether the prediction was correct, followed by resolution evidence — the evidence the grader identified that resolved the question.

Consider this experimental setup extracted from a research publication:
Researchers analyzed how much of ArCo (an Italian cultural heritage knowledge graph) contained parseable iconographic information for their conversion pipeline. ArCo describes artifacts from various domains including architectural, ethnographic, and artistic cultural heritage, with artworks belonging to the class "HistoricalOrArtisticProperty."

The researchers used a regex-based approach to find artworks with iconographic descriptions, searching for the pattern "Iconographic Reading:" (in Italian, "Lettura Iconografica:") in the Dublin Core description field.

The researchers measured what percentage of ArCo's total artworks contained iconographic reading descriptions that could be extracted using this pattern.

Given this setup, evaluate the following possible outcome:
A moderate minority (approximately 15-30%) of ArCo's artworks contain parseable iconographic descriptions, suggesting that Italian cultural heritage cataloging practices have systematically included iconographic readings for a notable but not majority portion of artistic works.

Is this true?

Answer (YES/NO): NO